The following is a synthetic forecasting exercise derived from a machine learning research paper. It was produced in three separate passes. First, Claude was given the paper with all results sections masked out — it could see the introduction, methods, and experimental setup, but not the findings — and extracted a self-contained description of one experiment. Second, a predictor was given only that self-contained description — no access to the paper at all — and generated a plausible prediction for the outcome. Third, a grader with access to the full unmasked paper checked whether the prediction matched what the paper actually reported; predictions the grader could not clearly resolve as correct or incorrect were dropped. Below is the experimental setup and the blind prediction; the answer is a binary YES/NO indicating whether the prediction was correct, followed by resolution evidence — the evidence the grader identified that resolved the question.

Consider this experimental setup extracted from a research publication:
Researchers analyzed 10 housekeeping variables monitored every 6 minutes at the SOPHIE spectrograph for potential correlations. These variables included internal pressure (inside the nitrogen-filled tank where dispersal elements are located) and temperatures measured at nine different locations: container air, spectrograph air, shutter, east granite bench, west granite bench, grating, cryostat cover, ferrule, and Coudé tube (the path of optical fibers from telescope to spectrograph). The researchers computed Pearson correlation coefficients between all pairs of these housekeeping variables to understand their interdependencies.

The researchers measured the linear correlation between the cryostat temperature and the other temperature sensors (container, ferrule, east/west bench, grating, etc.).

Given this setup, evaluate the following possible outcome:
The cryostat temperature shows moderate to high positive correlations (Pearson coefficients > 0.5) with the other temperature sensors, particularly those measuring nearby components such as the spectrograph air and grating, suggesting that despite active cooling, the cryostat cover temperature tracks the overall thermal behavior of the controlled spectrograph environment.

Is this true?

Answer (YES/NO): NO